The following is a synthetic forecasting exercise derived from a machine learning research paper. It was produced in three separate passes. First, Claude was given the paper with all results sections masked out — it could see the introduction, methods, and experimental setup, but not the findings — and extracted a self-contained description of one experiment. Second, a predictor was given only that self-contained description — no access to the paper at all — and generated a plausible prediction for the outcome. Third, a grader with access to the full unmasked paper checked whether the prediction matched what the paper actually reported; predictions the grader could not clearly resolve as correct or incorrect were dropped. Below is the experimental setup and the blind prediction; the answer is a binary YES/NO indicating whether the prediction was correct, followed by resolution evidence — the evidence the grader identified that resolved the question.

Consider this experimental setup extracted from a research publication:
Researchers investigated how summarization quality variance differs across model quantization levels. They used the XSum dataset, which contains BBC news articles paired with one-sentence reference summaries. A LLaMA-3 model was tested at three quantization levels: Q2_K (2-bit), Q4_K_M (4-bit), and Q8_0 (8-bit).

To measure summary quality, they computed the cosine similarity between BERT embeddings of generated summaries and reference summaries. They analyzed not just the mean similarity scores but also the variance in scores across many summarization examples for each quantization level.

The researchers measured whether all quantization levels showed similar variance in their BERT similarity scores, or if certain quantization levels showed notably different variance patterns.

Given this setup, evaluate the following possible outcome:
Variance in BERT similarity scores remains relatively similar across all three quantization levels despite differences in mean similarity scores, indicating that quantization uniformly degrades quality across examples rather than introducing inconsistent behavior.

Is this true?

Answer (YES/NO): NO